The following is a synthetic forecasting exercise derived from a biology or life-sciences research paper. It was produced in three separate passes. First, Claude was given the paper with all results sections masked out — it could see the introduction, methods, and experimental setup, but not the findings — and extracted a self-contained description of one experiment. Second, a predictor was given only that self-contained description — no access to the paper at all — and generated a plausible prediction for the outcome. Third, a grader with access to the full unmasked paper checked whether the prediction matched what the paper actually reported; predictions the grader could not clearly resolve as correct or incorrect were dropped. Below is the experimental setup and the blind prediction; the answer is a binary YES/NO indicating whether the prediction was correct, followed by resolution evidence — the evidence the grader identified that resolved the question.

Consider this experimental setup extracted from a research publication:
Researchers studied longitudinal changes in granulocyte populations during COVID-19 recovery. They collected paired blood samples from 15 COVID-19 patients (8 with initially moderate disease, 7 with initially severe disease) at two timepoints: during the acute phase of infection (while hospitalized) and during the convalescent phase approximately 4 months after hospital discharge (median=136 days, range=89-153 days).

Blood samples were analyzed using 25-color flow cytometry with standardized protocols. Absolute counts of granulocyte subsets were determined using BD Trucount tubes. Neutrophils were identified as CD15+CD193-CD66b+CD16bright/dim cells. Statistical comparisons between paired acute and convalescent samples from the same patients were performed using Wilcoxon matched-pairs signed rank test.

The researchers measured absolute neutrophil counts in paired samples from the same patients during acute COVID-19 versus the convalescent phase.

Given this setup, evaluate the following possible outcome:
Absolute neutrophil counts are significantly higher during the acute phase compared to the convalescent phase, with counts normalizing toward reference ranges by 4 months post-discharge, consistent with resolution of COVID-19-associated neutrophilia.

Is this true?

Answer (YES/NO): YES